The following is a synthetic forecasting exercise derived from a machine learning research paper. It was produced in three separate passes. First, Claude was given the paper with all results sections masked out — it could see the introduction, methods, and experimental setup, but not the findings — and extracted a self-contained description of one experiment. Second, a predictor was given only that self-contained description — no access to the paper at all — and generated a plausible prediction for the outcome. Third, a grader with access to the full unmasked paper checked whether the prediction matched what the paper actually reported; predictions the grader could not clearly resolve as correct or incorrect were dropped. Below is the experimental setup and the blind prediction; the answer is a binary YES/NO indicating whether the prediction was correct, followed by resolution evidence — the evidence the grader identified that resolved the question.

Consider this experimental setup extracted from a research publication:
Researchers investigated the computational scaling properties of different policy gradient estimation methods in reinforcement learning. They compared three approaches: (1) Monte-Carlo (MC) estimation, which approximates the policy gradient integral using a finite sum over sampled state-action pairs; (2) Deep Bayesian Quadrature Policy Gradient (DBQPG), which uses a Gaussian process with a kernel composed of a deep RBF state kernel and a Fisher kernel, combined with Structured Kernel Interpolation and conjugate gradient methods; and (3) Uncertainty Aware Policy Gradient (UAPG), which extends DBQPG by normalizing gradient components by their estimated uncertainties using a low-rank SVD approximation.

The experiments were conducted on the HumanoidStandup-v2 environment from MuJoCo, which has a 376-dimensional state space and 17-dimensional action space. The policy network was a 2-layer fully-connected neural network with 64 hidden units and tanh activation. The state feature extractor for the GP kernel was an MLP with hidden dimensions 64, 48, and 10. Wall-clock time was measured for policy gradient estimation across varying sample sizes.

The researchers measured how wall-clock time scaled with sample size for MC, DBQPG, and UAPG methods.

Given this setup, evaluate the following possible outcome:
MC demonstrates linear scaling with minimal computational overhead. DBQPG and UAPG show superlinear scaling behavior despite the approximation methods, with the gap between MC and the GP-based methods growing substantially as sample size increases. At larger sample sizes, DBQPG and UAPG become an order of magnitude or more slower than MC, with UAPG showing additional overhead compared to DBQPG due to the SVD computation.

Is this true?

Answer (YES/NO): NO